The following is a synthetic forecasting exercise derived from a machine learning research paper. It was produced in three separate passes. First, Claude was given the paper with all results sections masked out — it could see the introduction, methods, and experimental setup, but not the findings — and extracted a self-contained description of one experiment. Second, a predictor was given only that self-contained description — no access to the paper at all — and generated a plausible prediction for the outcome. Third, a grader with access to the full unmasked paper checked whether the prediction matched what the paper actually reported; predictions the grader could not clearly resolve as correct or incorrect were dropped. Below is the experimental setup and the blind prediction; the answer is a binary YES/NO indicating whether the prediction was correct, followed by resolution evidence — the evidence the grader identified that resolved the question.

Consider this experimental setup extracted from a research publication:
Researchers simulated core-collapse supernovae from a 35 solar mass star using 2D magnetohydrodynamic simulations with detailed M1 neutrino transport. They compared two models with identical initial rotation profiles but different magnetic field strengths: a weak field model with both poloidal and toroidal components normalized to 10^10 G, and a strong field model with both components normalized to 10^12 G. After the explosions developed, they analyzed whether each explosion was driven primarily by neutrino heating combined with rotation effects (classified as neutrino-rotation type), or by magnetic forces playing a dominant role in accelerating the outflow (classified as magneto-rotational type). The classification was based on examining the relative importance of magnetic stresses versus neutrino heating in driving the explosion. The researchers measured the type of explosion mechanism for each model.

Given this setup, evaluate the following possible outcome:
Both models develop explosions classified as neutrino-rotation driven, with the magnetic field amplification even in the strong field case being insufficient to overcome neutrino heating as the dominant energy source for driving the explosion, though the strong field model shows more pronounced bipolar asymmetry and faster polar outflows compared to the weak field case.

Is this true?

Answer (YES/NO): NO